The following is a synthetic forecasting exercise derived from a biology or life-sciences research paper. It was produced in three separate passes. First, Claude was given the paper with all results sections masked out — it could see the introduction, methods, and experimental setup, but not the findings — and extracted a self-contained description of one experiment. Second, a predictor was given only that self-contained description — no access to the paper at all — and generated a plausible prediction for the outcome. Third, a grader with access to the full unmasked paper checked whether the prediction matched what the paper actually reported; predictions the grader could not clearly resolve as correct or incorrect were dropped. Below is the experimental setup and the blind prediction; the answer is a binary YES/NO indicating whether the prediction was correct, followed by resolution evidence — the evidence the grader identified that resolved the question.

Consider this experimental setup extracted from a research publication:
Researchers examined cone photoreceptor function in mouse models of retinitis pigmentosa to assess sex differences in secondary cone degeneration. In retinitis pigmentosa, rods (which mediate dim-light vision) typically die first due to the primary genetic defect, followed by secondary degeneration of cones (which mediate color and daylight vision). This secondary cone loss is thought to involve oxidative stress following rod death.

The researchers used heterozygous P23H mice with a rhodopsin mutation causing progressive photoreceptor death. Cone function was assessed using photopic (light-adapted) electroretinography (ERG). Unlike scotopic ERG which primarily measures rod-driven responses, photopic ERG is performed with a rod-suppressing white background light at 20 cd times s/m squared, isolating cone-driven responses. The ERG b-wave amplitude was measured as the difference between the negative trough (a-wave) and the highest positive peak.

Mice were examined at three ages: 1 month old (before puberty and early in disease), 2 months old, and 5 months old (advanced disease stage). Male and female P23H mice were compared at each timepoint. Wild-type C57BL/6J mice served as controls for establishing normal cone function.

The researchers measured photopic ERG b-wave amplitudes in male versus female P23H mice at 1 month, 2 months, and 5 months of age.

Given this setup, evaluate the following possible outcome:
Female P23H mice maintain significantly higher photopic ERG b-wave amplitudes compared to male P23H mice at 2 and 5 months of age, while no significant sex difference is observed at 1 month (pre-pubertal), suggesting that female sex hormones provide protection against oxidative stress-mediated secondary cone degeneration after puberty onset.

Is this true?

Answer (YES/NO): NO